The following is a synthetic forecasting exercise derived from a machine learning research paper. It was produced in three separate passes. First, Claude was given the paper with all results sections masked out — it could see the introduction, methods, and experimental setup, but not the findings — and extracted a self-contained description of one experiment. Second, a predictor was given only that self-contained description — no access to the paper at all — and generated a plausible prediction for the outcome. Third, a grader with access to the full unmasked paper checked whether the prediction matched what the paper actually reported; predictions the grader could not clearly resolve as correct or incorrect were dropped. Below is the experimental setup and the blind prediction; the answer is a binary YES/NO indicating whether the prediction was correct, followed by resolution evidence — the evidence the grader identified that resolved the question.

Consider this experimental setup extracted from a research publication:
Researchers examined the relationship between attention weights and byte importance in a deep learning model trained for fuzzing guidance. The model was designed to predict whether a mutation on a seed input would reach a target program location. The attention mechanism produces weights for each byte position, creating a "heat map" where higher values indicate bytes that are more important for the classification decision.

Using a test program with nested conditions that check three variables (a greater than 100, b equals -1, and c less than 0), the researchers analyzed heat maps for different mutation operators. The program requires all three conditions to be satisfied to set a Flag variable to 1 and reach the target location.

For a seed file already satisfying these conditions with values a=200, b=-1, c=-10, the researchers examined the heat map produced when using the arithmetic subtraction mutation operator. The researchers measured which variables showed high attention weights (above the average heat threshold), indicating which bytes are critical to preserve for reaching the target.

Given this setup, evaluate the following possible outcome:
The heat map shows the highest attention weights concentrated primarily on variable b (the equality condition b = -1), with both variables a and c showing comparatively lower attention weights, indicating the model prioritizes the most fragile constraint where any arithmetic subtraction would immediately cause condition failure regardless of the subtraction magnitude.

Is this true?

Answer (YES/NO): NO